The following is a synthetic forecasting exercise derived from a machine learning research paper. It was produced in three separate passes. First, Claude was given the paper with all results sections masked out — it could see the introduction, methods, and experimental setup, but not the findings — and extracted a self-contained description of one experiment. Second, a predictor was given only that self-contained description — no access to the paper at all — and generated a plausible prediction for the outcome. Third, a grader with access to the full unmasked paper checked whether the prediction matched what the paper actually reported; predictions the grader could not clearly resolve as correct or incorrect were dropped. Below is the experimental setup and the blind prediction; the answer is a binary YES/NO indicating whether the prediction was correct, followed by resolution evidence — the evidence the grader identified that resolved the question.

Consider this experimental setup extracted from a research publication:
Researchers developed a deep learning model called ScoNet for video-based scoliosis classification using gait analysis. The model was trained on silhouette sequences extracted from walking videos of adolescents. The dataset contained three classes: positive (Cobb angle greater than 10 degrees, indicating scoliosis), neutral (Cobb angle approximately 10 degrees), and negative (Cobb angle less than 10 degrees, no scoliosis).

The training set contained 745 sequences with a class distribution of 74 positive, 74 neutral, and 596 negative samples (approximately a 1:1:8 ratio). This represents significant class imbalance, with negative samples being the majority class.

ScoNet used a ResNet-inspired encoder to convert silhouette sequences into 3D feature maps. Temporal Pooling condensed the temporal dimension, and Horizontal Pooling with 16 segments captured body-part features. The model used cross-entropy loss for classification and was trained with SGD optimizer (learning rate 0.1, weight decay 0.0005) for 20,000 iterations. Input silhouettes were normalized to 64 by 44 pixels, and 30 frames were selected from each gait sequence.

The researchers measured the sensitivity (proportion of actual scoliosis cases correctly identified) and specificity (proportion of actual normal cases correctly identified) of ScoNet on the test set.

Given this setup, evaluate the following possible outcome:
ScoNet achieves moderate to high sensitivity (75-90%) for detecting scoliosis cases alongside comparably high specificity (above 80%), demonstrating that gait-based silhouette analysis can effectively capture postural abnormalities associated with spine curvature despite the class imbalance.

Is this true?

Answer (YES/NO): NO